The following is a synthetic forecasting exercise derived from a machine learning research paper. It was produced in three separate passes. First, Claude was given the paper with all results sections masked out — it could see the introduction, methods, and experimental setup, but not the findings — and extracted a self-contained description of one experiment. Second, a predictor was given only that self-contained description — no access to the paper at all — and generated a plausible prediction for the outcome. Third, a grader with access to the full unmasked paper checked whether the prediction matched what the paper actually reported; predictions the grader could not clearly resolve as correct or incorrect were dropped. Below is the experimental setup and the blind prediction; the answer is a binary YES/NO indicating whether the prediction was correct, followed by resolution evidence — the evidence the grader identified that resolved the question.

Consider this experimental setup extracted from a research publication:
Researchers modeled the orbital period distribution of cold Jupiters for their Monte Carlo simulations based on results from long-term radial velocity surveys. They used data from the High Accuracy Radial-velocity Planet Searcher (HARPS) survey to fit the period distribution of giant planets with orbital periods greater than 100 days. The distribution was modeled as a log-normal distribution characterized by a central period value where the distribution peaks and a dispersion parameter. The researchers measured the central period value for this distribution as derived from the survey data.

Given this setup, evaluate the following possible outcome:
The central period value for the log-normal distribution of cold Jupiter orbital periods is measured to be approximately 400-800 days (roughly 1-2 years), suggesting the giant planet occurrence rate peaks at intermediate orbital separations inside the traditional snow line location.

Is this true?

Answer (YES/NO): NO